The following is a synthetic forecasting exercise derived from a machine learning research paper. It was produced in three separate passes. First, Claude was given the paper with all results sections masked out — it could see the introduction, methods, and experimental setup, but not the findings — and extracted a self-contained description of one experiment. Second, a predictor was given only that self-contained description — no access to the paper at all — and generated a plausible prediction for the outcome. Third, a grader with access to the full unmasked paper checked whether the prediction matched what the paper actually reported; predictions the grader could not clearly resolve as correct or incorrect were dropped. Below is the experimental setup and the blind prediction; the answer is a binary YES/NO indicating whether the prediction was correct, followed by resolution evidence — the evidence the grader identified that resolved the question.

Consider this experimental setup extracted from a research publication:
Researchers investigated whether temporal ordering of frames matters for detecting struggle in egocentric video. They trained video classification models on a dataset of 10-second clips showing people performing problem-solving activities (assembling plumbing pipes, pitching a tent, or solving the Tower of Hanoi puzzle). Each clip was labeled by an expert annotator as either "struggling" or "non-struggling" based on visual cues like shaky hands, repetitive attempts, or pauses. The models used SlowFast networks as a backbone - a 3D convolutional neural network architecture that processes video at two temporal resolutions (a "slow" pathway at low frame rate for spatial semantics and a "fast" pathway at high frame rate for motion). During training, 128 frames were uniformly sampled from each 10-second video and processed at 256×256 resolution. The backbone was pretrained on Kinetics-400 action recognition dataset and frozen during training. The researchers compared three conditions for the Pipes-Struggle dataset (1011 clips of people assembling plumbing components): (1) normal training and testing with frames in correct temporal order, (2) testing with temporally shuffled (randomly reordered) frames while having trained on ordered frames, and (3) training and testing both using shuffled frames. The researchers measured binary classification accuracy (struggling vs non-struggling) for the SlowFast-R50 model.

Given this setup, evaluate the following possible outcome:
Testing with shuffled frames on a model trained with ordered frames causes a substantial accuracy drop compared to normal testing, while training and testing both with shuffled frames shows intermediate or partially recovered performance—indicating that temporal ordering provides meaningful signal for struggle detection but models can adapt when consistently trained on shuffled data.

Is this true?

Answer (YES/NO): YES